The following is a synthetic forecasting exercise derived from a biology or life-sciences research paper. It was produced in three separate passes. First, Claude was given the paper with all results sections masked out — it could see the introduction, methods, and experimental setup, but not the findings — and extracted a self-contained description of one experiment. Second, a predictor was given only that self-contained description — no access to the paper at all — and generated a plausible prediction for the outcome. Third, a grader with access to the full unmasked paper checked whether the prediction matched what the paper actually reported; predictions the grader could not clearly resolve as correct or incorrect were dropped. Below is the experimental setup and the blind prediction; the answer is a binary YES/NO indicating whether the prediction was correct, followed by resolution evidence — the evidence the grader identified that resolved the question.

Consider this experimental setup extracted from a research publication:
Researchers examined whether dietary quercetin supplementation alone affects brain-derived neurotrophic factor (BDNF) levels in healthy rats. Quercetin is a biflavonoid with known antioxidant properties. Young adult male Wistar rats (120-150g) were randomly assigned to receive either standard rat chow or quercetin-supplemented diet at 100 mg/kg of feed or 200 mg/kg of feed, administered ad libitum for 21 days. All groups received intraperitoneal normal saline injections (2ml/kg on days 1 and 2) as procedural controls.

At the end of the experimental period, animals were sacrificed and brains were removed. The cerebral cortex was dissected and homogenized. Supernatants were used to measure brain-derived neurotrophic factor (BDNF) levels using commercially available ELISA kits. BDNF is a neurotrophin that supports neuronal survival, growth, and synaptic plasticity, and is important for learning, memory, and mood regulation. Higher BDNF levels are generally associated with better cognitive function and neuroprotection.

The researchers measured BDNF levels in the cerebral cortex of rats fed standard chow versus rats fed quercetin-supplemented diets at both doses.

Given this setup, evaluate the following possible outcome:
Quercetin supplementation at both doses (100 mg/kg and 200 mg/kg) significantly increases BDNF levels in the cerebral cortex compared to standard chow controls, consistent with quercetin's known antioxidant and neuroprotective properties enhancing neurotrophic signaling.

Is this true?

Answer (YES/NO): YES